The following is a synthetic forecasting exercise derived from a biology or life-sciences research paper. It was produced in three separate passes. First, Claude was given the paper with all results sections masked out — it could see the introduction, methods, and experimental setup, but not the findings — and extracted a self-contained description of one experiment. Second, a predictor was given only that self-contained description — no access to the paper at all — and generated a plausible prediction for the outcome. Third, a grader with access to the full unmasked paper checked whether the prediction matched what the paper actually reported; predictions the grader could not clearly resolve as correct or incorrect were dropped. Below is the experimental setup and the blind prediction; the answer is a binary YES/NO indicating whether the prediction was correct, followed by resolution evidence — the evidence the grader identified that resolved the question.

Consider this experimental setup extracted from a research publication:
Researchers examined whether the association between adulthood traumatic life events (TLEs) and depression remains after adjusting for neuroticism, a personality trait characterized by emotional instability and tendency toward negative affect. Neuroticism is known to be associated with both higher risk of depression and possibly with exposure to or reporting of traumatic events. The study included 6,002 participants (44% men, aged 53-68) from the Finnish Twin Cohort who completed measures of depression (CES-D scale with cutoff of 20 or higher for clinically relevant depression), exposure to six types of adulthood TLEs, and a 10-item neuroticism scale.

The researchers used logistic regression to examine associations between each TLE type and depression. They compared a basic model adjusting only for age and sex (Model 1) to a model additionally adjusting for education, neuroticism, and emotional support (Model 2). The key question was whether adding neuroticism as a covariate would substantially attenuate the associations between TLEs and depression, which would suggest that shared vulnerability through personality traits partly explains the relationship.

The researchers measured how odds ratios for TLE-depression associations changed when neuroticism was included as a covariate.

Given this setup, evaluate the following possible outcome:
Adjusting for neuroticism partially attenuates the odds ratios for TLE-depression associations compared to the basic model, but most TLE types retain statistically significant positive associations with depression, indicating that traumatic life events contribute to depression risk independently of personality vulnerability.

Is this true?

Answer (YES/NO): YES